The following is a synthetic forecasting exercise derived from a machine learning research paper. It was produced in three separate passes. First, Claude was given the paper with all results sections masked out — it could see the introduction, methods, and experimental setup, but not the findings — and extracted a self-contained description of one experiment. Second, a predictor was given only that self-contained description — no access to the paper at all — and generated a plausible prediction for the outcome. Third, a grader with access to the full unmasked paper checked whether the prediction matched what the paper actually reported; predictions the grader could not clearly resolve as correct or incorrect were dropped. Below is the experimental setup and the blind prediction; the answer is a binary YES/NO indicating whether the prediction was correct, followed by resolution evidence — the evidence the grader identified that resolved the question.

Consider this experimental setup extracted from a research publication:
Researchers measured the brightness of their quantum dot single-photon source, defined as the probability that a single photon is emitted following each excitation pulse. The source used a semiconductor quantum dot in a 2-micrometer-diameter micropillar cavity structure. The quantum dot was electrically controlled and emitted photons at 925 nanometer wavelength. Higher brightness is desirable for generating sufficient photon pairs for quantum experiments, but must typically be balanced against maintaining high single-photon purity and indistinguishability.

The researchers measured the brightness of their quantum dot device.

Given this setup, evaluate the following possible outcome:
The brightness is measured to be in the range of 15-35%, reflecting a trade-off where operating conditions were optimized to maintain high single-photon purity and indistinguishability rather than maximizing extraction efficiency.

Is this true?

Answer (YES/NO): NO